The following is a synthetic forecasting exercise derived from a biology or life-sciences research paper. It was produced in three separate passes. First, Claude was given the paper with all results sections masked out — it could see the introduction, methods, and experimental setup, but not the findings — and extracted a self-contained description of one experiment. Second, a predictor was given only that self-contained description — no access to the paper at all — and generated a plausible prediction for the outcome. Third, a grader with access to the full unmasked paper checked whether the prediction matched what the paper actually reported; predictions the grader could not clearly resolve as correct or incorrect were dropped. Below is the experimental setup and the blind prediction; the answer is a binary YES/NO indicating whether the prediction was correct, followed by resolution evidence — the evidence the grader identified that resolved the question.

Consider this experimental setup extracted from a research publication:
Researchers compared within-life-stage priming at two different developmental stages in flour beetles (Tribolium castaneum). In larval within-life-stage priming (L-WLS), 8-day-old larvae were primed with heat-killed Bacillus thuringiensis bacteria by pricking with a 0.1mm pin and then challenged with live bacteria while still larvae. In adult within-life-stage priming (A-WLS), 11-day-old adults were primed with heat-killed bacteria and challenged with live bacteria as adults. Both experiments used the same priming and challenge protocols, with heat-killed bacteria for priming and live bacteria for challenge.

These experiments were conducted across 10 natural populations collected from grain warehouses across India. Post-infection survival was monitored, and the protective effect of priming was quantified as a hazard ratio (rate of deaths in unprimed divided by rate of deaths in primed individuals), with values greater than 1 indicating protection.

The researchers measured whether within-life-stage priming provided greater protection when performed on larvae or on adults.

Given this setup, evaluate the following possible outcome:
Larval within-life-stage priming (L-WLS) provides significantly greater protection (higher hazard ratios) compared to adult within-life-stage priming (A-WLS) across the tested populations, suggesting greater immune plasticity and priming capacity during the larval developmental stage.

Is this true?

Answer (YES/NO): NO